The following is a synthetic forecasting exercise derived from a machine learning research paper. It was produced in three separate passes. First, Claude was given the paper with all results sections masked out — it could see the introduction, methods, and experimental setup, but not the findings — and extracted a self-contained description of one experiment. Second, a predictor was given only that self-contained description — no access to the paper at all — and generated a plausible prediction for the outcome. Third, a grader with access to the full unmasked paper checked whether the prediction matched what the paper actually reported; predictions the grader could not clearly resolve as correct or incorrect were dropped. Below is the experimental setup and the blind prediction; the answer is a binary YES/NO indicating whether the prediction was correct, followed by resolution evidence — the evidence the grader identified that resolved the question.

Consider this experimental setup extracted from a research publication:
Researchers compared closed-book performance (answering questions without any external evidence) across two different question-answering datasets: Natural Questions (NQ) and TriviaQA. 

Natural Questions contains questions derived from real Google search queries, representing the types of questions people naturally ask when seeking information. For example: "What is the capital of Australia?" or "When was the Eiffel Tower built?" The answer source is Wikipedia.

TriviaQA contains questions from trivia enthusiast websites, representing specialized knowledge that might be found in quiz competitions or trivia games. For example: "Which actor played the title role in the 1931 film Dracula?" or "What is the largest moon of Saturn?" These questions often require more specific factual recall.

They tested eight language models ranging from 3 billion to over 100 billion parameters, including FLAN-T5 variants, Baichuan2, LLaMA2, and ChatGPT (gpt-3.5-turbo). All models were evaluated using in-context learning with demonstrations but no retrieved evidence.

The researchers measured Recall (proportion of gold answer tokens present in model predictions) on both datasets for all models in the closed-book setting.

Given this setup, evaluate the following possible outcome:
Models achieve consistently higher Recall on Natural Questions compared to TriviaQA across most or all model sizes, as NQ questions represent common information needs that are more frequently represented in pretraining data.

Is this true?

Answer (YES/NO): NO